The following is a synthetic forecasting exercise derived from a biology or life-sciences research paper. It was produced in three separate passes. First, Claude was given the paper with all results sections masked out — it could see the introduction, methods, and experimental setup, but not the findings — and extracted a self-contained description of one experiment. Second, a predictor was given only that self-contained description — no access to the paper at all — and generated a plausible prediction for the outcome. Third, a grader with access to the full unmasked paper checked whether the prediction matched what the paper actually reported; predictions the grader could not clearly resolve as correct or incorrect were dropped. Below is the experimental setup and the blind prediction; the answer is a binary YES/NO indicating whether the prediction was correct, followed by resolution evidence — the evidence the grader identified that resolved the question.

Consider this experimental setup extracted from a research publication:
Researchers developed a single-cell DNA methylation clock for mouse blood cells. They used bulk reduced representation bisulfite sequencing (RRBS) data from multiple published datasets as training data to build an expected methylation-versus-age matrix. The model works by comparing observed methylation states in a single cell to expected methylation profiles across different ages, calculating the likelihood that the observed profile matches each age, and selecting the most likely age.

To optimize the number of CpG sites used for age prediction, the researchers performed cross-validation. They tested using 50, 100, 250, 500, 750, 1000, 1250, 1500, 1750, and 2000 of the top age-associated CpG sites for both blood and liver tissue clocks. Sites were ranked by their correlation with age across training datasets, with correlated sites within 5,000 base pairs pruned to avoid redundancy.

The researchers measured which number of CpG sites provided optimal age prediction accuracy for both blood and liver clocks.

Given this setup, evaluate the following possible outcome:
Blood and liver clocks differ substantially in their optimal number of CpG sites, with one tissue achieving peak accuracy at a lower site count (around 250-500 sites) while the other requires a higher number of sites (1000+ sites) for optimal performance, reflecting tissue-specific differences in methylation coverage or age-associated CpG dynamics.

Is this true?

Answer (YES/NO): NO